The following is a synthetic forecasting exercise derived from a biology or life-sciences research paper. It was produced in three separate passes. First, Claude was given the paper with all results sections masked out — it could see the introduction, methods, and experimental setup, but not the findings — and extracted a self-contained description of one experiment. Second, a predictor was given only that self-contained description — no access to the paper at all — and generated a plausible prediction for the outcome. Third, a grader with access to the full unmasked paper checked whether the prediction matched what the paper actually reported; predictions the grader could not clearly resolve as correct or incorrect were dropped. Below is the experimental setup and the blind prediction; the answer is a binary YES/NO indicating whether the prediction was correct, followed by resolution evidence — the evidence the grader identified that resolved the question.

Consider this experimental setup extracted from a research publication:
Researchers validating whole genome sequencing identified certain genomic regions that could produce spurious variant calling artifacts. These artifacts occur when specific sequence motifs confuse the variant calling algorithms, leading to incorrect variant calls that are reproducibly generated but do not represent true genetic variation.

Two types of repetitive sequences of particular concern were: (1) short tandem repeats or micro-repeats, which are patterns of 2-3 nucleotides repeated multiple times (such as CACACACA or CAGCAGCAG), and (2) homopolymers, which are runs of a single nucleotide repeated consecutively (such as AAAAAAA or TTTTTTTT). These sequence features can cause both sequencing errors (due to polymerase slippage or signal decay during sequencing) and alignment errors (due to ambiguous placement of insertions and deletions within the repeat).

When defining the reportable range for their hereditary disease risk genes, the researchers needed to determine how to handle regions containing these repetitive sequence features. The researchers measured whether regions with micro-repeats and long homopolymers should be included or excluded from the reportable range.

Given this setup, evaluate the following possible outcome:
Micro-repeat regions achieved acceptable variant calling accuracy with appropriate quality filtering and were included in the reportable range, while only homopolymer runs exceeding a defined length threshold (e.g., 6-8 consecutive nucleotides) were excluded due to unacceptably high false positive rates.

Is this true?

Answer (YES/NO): NO